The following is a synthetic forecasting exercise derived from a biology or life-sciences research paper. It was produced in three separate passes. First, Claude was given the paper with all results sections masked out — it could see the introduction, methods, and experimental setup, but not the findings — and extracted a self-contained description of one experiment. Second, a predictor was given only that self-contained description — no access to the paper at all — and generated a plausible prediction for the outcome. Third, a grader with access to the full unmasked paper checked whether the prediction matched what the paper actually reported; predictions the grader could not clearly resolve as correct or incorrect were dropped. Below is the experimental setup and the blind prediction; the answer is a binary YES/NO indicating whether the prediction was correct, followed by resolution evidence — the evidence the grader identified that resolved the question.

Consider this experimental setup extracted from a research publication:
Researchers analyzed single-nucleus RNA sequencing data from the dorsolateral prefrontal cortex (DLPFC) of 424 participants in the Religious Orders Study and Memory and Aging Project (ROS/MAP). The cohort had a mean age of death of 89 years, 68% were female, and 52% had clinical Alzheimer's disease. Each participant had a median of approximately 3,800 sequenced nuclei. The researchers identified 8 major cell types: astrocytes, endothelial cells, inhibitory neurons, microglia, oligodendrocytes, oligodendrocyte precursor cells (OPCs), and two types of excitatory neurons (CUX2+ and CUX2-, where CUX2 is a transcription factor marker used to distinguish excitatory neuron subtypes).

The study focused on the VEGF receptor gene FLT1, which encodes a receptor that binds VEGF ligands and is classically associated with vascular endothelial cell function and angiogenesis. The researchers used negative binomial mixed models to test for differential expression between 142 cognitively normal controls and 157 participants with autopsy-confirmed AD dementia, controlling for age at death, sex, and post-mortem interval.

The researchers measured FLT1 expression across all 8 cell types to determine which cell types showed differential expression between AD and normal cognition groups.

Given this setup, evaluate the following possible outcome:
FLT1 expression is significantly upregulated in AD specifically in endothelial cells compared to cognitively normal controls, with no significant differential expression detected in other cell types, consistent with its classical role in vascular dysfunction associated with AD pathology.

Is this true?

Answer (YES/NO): NO